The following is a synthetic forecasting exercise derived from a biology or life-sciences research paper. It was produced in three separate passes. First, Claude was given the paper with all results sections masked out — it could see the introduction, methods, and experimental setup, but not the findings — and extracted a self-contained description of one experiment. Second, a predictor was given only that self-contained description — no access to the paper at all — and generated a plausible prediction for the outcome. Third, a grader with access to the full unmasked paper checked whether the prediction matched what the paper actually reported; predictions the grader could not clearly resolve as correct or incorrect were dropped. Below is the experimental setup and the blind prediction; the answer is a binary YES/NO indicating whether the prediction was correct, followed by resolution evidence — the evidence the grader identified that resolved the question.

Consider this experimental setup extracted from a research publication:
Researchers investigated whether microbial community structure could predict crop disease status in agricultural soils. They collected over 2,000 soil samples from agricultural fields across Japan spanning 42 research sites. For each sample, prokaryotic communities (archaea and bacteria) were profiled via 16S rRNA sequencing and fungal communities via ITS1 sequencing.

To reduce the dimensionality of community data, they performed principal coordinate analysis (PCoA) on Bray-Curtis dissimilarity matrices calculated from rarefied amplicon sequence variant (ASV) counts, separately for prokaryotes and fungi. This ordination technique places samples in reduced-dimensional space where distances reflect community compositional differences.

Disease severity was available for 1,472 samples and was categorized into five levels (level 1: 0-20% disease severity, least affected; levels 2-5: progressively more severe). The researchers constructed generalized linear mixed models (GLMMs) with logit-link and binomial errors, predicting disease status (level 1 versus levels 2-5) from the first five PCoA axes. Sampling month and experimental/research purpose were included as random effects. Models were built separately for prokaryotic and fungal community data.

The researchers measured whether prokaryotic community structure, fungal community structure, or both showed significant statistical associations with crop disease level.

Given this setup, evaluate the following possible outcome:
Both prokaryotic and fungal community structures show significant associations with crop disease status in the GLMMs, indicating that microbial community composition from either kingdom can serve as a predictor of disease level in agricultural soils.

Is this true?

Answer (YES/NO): YES